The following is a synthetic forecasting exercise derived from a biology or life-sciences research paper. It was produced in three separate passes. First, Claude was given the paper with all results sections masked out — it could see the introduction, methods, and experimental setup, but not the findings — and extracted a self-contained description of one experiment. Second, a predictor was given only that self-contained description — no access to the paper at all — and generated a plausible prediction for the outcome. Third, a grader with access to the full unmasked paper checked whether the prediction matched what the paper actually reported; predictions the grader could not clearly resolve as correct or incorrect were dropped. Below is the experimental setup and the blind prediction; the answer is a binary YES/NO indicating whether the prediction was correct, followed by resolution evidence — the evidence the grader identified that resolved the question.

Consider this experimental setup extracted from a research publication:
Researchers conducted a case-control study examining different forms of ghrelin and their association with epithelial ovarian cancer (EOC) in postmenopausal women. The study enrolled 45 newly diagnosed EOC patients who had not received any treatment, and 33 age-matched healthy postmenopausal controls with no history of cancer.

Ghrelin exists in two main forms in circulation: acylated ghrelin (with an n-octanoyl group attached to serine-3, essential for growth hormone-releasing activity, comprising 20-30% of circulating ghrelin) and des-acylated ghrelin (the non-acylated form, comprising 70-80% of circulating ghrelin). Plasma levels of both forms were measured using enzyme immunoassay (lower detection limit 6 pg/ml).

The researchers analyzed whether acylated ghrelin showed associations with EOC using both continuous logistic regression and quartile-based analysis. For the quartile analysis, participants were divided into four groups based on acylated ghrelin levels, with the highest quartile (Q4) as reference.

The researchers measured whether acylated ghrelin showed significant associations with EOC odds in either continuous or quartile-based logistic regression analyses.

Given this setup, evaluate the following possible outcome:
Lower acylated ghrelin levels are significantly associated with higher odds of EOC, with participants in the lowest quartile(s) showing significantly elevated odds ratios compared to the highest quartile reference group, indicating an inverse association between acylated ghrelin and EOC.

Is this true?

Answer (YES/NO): NO